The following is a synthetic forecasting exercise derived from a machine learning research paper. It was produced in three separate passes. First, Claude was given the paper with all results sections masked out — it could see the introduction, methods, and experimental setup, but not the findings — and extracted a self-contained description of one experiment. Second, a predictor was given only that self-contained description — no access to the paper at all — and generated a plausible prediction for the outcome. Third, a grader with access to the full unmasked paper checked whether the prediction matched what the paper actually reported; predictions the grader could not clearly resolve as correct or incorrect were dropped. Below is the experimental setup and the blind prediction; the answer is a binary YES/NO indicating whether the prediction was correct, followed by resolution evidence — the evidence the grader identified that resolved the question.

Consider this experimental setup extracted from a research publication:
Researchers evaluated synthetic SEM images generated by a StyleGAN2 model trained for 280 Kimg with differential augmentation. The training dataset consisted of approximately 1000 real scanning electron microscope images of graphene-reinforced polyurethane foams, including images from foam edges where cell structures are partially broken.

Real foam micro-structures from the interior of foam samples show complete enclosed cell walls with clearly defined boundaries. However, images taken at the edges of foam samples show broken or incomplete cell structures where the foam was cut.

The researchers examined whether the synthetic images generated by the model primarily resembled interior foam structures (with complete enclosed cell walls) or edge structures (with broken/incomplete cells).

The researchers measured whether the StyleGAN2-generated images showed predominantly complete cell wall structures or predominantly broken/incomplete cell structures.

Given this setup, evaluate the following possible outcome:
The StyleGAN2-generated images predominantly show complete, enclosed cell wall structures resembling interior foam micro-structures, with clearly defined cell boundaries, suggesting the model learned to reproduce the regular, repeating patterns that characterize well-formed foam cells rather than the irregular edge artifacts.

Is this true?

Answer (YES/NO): NO